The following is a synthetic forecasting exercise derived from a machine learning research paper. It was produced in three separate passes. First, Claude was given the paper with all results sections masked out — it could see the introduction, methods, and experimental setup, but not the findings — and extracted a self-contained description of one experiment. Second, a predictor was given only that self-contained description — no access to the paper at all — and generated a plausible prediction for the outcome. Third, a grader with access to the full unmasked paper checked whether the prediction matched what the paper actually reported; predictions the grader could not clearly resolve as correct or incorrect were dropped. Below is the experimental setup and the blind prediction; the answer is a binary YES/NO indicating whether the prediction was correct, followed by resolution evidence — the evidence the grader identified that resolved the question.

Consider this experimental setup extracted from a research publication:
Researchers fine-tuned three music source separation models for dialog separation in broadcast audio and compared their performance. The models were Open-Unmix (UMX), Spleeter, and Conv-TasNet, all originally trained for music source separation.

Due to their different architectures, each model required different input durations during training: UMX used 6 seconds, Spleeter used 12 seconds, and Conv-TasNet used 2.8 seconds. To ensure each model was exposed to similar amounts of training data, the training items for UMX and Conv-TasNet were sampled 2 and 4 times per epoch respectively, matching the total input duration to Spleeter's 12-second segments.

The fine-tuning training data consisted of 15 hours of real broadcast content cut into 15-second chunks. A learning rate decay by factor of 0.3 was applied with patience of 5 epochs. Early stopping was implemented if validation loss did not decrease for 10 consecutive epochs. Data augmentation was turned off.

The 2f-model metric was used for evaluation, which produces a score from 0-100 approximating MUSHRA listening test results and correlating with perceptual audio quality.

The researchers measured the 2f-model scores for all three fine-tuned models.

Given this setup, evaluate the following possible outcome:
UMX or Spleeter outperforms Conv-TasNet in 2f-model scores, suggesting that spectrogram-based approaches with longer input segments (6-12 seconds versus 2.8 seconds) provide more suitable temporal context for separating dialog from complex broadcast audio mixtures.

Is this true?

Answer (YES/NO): NO